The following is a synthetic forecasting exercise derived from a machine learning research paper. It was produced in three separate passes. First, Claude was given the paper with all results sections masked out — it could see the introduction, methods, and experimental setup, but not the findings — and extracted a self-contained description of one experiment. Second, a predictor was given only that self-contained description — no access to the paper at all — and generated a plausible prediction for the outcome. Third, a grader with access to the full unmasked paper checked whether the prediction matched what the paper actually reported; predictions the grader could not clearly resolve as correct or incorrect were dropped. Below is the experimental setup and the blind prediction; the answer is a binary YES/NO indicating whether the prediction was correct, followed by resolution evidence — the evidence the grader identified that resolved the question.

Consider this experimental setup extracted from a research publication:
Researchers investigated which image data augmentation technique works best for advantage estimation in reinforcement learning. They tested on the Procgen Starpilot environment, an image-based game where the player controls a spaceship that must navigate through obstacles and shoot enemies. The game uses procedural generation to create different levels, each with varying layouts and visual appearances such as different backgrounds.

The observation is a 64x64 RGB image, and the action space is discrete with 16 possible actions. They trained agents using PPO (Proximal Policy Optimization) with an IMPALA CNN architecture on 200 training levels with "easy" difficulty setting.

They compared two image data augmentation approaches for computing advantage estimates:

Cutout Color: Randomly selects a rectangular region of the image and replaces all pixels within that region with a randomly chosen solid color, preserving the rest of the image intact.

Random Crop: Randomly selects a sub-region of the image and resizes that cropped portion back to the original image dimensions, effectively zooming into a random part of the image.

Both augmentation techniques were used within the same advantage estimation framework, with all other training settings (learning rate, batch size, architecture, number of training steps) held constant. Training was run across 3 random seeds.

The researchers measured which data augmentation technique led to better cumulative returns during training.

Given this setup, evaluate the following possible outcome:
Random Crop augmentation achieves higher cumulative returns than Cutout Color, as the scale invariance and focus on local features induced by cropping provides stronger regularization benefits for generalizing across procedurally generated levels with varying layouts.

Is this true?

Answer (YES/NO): NO